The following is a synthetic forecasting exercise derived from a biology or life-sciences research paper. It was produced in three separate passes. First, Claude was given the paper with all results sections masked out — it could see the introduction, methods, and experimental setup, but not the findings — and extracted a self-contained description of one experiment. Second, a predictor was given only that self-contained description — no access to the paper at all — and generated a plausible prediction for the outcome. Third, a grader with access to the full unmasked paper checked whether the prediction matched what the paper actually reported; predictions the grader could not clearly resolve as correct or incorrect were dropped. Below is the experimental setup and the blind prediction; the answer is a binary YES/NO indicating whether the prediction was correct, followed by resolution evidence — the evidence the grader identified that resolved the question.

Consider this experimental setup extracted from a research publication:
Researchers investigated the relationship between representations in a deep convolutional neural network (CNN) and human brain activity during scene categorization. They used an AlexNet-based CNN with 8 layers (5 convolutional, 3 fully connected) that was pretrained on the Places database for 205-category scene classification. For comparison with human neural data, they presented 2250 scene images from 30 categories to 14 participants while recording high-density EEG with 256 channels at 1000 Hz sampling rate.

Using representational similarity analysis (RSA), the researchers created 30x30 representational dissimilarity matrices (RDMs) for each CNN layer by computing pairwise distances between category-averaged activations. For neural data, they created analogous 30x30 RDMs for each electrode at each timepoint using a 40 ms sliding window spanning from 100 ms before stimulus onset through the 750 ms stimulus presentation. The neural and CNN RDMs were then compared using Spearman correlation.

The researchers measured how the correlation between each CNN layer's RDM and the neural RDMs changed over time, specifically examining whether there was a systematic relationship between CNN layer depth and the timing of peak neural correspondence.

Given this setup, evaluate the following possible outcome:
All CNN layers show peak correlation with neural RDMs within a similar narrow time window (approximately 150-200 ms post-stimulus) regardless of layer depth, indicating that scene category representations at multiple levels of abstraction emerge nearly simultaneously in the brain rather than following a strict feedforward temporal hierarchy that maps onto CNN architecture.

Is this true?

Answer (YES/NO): NO